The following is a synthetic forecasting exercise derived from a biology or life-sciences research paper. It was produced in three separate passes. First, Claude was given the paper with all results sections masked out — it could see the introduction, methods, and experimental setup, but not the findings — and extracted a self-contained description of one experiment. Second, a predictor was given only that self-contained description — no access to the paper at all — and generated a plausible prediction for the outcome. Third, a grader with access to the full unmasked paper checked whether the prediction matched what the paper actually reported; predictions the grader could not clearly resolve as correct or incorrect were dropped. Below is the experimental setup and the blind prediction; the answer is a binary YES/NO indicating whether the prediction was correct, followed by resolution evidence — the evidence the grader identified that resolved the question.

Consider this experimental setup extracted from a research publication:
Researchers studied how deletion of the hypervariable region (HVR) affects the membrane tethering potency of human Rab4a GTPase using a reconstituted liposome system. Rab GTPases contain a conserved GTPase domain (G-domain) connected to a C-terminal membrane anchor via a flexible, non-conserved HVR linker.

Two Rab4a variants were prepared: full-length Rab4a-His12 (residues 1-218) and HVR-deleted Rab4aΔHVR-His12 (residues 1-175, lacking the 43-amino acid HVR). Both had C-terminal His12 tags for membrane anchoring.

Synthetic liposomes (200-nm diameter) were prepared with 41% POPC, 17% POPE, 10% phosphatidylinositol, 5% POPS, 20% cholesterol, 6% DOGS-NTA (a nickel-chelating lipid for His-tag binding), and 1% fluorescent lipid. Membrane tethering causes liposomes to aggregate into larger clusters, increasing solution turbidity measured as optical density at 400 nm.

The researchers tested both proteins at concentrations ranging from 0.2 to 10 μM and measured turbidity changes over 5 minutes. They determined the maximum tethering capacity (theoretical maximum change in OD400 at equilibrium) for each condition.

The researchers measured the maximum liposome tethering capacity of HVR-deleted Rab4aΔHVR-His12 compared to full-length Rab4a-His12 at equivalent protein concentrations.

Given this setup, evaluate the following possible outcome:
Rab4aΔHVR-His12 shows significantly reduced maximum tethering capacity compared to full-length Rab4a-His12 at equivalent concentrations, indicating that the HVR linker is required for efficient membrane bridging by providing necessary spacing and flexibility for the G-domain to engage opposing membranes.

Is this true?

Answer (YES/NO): NO